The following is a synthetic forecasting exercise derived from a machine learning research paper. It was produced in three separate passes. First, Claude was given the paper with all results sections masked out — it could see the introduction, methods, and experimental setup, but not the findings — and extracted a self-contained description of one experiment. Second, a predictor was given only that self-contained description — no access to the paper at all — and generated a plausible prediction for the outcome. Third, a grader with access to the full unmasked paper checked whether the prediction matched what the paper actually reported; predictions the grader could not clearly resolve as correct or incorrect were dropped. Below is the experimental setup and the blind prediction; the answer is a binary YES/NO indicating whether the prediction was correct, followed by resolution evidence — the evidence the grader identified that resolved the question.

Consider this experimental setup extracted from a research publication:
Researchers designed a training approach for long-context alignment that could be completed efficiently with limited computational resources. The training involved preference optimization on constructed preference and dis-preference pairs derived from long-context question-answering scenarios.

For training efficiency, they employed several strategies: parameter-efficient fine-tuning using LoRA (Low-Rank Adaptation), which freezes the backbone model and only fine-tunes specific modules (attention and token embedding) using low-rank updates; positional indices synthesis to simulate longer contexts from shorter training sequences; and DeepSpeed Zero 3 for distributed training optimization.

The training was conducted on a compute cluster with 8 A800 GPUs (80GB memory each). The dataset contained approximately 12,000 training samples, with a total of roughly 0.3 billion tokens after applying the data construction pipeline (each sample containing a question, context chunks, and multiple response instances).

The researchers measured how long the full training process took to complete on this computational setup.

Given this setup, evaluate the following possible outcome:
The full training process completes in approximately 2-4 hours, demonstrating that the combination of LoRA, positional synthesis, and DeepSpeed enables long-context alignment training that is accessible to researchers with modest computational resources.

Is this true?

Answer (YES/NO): NO